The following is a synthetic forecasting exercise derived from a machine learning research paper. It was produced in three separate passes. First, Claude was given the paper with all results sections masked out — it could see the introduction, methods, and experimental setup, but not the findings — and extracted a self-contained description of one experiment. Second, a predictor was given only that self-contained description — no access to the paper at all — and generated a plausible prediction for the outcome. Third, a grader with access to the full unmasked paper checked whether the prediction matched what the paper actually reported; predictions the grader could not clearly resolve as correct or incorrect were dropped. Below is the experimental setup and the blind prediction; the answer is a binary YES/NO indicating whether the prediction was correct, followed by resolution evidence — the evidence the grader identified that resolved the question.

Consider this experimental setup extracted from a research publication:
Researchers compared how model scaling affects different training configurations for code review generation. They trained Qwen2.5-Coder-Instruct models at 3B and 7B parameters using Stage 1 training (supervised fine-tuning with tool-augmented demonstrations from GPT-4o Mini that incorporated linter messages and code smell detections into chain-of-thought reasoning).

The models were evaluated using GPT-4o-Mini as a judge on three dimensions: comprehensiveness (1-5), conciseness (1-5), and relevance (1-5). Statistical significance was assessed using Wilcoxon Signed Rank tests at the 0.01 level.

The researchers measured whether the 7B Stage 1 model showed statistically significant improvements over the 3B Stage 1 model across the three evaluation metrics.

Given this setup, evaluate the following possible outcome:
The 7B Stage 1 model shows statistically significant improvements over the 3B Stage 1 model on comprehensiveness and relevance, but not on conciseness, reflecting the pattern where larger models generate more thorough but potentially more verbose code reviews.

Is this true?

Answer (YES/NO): NO